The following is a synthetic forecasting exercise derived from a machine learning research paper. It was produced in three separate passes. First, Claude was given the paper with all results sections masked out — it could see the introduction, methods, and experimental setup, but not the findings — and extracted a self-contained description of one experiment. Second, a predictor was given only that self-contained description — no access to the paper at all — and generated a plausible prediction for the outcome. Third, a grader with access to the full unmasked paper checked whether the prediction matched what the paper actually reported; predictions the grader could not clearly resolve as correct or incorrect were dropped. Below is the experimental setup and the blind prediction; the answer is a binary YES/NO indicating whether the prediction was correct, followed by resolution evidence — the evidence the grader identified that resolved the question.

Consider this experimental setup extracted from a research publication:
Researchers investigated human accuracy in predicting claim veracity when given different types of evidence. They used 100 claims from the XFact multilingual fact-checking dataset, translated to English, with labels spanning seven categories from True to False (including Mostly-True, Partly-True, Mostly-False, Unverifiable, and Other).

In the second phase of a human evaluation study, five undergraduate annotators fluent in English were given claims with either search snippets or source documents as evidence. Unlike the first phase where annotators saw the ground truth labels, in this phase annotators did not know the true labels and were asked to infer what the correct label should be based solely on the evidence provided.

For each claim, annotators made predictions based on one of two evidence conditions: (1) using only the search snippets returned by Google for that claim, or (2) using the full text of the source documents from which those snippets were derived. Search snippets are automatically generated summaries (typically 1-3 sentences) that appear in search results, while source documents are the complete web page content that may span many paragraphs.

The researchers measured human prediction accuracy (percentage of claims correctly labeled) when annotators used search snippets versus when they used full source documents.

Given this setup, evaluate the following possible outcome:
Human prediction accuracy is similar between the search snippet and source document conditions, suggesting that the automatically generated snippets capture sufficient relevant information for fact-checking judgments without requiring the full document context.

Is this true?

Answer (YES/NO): NO